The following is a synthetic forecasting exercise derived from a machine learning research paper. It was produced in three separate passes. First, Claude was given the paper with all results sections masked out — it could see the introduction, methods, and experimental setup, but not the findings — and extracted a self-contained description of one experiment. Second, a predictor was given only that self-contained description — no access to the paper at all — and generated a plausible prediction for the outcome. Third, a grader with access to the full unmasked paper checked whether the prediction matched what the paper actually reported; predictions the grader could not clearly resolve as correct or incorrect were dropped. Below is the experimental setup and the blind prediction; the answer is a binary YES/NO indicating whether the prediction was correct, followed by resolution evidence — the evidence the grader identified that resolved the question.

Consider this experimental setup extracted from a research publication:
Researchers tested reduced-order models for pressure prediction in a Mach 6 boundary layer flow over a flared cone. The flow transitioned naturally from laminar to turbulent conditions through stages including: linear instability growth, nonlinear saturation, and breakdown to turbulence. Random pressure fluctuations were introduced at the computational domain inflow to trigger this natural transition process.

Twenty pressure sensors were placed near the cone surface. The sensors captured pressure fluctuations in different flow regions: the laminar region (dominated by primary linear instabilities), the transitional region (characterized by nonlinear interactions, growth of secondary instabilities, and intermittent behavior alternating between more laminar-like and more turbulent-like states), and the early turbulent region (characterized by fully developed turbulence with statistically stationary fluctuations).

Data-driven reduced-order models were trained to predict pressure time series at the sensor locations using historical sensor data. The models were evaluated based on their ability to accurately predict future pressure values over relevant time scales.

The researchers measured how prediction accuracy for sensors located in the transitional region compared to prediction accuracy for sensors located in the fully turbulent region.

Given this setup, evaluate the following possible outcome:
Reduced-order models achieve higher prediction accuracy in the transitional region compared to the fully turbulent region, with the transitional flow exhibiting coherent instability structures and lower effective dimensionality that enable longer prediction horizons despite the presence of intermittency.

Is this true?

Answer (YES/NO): NO